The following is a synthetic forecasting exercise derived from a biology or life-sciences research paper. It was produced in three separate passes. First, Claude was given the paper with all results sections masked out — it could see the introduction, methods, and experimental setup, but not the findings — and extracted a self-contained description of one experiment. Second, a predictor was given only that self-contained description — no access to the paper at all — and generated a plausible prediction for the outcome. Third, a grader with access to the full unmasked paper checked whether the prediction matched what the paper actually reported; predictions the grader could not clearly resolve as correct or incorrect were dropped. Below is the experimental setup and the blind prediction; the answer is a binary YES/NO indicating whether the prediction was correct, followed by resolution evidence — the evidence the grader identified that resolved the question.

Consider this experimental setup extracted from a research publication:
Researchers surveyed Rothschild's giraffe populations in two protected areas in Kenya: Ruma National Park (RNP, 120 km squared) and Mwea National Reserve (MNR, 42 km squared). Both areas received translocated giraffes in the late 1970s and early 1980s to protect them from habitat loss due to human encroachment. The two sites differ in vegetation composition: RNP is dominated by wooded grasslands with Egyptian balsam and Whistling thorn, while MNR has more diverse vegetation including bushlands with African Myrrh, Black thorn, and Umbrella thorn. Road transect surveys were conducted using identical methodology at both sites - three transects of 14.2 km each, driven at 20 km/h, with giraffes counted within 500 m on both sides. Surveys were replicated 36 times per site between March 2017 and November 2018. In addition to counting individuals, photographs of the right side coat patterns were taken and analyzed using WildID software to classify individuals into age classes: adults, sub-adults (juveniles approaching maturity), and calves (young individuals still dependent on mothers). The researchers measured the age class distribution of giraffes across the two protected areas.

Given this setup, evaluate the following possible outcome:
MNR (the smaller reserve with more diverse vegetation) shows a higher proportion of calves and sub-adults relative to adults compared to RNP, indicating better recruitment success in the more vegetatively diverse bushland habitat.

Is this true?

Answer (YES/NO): NO